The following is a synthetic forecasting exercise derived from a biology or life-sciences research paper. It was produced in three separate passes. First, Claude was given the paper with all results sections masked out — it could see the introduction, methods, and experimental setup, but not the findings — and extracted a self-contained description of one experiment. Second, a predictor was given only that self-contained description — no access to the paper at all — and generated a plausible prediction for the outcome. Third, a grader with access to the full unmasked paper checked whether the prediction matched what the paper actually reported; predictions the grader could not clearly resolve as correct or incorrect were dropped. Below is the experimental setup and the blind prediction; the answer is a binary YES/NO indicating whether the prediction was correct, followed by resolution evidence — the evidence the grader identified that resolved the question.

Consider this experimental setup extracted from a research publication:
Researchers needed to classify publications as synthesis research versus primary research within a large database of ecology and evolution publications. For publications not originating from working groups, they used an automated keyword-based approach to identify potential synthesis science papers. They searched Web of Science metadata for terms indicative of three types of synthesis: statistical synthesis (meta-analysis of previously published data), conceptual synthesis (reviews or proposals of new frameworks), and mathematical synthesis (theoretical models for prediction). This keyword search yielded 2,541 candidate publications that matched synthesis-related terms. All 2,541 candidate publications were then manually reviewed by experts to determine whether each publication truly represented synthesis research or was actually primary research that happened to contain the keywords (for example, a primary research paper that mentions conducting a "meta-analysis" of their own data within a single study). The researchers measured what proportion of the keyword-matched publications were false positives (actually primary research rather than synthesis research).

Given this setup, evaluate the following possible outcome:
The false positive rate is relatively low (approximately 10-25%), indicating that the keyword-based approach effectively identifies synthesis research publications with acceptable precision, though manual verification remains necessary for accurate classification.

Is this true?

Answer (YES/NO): YES